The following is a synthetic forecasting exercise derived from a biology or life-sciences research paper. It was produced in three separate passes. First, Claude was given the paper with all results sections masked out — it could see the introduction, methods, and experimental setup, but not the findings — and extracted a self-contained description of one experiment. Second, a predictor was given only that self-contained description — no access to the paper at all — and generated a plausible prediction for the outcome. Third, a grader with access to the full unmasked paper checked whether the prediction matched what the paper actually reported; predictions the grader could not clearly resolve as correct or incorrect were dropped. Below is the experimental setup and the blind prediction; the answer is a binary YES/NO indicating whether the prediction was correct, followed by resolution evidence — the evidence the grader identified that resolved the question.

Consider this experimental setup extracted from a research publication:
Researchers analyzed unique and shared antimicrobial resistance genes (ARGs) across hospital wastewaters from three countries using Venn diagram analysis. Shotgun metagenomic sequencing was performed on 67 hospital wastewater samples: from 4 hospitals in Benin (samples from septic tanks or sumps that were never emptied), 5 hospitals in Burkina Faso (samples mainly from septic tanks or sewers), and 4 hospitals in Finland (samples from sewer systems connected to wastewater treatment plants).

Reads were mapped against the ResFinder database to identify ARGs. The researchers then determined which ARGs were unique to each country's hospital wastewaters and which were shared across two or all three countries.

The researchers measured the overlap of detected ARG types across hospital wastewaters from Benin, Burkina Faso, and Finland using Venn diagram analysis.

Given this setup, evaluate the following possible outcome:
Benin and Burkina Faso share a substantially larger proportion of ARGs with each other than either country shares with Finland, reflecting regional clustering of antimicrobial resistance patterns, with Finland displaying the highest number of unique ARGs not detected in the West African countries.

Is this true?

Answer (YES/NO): NO